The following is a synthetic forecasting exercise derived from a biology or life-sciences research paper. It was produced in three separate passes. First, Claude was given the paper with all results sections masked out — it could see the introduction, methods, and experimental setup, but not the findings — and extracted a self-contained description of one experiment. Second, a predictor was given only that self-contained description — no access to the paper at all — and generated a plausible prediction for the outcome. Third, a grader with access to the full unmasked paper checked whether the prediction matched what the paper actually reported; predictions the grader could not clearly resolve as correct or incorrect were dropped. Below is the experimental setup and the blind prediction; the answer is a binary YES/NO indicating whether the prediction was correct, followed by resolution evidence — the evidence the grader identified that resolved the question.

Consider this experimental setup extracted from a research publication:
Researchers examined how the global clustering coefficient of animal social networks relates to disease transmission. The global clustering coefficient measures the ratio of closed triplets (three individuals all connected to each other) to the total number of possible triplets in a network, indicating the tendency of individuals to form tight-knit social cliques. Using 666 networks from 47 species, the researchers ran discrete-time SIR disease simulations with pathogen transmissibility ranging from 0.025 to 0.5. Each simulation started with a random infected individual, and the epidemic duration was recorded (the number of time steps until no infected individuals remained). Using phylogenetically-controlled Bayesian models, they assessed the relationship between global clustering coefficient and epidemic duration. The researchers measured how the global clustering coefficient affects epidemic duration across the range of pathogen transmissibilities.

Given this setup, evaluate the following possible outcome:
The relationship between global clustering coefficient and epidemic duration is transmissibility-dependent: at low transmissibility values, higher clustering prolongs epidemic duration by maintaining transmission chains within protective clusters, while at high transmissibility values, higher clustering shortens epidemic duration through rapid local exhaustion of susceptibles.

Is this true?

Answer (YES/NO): NO